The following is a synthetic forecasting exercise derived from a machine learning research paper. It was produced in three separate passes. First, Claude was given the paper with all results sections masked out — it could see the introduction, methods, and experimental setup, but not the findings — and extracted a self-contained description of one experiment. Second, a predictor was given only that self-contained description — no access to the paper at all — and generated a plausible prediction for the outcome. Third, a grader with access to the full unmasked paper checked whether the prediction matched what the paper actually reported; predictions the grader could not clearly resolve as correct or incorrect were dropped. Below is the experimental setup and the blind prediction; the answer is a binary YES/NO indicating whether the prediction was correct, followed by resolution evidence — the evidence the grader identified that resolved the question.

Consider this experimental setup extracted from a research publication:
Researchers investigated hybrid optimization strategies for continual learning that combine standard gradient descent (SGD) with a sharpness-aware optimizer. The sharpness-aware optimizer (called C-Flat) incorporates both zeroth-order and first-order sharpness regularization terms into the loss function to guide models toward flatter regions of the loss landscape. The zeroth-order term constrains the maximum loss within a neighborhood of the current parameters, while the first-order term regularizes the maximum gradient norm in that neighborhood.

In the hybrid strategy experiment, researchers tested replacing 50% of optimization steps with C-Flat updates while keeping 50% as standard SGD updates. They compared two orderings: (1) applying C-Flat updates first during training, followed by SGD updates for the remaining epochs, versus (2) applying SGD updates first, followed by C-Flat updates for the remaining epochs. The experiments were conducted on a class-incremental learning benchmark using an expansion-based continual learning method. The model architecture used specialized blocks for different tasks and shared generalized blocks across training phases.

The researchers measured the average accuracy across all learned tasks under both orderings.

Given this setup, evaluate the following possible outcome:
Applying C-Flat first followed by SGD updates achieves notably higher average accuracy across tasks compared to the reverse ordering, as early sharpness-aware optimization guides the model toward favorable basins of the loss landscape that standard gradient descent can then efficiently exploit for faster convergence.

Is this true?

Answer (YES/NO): NO